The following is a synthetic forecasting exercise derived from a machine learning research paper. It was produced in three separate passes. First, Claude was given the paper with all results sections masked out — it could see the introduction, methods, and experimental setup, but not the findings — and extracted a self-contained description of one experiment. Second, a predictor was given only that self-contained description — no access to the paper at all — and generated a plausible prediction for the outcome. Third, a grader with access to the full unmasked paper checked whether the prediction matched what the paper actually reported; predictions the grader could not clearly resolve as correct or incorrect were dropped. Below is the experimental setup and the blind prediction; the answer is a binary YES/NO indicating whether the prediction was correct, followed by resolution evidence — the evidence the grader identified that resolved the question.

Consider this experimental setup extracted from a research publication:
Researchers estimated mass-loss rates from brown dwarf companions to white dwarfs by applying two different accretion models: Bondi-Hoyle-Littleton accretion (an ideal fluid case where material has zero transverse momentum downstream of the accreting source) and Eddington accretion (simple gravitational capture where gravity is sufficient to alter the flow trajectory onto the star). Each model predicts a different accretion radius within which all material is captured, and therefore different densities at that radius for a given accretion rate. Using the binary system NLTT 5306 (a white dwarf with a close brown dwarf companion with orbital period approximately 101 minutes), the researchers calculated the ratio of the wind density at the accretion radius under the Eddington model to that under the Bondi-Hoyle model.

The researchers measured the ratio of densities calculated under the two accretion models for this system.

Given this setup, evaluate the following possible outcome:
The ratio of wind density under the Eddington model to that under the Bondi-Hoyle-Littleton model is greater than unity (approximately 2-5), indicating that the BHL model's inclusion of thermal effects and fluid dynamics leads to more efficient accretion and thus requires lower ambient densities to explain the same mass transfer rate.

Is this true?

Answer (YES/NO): NO